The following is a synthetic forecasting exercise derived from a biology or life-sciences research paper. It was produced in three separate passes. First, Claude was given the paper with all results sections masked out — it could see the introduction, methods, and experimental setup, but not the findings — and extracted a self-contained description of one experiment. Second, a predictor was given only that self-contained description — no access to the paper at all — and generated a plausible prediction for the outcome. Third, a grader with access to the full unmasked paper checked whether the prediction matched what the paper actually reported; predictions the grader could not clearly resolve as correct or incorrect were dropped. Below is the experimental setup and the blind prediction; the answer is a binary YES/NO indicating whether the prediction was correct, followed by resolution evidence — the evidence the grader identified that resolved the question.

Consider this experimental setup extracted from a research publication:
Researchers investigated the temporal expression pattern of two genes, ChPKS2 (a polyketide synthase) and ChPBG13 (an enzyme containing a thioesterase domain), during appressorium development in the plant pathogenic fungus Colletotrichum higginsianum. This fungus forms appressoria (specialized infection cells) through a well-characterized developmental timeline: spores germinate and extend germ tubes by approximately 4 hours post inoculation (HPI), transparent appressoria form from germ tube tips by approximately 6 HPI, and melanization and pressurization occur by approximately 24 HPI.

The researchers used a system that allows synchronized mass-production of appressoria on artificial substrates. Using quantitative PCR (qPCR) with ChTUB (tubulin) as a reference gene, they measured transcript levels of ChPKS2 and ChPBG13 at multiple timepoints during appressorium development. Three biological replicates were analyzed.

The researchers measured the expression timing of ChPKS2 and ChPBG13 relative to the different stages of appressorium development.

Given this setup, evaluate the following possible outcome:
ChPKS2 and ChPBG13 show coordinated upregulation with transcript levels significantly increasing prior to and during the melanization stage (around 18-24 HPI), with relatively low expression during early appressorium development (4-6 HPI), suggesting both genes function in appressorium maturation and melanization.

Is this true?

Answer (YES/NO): NO